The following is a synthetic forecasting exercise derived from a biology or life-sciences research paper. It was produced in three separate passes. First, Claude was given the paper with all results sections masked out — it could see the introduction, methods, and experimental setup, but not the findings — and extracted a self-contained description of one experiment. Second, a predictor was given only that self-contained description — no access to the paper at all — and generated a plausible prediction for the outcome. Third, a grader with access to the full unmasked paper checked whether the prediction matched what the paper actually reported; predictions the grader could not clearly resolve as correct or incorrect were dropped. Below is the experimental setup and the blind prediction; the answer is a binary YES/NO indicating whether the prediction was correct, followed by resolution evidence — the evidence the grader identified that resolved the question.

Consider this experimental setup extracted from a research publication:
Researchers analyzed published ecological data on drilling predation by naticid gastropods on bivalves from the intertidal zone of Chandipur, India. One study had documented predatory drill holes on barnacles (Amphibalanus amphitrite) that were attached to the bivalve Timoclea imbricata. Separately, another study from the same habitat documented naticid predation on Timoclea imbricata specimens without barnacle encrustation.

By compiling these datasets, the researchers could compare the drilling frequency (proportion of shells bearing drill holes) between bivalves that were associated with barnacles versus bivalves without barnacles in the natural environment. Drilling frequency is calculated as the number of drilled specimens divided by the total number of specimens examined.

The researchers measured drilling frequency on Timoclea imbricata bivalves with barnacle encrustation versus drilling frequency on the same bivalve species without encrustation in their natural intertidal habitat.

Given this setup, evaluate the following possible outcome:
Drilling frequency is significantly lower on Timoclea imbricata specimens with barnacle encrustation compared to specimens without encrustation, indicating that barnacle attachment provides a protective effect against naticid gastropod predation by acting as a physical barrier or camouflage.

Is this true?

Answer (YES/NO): YES